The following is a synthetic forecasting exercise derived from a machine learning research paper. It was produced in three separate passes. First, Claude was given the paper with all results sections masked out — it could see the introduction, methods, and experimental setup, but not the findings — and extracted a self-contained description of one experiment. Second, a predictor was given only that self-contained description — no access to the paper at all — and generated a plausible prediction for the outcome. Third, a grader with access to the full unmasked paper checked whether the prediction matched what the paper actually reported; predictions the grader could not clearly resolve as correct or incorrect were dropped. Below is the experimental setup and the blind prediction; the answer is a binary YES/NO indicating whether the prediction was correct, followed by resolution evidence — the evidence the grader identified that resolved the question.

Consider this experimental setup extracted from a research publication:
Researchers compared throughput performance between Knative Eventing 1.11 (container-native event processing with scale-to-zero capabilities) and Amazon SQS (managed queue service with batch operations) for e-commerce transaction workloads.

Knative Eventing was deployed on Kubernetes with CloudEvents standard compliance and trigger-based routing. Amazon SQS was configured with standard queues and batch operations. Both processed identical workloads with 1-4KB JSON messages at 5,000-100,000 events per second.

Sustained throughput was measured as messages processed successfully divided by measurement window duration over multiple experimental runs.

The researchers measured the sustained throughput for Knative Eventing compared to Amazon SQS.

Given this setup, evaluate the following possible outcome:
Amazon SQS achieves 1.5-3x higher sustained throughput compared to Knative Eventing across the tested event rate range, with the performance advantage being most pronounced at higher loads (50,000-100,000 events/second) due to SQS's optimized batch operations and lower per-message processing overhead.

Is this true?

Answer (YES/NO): YES